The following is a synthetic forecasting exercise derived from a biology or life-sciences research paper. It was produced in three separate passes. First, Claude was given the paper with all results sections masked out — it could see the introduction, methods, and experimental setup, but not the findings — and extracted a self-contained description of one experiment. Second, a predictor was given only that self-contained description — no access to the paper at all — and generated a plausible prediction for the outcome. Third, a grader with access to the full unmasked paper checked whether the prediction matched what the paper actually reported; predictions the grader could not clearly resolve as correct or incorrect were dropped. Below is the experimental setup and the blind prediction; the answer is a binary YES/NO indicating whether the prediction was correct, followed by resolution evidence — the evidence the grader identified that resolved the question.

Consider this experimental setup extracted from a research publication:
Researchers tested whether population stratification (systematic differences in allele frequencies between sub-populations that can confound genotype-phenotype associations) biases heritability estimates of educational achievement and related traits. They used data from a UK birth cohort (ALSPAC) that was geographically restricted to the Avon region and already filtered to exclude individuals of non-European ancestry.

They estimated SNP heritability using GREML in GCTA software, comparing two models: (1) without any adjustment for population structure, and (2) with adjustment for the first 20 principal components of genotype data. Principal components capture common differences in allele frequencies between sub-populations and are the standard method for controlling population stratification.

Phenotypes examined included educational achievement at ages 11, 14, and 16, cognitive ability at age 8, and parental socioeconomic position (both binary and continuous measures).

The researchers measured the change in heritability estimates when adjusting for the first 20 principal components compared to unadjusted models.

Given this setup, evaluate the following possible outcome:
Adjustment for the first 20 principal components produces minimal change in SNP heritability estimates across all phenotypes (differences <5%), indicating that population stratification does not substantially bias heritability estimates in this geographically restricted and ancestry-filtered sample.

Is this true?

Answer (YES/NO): YES